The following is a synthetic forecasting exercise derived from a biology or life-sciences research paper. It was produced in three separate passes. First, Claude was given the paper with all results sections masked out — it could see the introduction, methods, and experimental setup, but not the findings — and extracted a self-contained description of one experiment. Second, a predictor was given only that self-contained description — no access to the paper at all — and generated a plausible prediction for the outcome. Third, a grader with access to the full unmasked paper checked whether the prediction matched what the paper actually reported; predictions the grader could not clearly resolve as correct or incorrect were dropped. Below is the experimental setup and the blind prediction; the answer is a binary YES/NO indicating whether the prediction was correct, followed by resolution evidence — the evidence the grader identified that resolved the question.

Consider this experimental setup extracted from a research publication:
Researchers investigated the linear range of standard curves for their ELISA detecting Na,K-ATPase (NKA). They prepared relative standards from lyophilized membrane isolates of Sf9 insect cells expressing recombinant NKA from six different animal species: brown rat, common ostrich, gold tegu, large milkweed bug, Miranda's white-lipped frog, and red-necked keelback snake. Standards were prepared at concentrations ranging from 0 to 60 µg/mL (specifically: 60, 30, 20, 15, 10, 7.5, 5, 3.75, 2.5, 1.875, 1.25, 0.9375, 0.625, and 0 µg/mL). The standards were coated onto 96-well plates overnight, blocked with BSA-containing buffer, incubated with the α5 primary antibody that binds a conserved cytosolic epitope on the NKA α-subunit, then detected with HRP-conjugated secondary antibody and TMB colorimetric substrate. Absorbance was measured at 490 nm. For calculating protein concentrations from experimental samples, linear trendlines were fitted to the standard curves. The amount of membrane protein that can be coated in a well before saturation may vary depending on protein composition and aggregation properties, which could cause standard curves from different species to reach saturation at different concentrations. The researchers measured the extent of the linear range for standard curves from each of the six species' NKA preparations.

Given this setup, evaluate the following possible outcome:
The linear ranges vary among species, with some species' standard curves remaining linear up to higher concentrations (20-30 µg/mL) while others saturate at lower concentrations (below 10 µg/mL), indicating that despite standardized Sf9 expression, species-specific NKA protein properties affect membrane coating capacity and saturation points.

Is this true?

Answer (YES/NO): NO